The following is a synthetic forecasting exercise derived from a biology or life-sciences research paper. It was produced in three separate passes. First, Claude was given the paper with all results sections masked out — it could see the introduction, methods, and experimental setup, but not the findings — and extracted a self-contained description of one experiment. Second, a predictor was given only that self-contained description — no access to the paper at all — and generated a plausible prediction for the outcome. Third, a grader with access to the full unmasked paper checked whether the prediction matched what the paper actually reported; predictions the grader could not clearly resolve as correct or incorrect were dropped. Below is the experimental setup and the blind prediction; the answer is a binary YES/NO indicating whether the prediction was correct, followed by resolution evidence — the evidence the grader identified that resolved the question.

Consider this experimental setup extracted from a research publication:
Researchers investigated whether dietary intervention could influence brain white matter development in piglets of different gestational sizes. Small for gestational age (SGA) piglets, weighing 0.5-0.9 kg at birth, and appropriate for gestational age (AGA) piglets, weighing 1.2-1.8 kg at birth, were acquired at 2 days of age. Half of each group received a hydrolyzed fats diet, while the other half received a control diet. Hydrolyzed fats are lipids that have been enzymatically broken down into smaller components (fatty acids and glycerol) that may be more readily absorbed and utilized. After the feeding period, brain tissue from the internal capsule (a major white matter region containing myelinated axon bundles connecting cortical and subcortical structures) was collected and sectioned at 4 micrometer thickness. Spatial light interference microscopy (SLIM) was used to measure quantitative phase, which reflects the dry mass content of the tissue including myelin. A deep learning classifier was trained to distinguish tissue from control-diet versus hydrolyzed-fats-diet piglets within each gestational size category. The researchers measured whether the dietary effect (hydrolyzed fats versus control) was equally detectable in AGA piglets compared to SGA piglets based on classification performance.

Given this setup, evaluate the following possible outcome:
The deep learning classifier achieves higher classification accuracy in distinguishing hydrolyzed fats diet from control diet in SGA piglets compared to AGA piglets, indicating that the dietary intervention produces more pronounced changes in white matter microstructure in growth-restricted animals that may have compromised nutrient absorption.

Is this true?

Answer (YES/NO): NO